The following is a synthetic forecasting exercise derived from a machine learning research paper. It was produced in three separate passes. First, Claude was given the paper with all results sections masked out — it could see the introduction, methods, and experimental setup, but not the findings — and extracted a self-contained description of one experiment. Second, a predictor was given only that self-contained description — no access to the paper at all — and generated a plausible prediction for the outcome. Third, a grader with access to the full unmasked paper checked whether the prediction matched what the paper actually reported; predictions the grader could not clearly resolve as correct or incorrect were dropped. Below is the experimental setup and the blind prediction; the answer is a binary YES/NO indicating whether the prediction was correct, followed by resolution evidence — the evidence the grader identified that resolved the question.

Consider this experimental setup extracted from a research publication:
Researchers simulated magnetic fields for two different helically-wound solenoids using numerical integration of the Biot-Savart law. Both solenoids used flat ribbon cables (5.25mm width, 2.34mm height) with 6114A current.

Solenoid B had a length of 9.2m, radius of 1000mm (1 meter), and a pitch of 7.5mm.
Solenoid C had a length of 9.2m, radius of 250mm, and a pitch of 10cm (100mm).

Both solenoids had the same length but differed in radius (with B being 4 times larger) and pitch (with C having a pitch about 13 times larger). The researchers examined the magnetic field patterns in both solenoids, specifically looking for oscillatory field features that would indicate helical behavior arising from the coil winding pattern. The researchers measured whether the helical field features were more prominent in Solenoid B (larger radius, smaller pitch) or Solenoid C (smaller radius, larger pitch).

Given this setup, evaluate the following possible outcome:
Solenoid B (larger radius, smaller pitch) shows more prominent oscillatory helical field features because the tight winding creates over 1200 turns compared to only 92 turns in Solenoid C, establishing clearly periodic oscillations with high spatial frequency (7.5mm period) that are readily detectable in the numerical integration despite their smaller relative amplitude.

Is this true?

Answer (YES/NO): NO